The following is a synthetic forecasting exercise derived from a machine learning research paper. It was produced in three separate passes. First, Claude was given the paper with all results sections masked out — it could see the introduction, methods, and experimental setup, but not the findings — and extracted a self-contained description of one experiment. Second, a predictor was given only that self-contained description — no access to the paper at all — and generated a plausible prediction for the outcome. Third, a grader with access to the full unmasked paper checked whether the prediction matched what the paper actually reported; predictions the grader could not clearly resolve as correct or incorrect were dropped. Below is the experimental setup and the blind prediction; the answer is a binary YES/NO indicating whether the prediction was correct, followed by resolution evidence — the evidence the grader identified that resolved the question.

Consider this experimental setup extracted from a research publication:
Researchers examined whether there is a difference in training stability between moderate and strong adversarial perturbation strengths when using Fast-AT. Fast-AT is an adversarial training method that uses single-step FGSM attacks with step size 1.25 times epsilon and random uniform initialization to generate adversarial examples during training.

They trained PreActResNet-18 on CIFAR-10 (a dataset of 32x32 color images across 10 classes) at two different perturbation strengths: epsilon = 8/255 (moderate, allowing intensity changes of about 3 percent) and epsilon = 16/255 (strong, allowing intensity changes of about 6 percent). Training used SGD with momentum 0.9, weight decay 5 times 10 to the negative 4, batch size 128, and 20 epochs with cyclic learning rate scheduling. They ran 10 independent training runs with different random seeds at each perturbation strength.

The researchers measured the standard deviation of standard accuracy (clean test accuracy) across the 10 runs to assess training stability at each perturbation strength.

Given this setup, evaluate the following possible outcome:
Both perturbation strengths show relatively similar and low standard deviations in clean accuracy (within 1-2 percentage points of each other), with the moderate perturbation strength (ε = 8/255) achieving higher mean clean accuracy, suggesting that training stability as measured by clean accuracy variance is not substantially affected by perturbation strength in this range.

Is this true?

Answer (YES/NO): NO